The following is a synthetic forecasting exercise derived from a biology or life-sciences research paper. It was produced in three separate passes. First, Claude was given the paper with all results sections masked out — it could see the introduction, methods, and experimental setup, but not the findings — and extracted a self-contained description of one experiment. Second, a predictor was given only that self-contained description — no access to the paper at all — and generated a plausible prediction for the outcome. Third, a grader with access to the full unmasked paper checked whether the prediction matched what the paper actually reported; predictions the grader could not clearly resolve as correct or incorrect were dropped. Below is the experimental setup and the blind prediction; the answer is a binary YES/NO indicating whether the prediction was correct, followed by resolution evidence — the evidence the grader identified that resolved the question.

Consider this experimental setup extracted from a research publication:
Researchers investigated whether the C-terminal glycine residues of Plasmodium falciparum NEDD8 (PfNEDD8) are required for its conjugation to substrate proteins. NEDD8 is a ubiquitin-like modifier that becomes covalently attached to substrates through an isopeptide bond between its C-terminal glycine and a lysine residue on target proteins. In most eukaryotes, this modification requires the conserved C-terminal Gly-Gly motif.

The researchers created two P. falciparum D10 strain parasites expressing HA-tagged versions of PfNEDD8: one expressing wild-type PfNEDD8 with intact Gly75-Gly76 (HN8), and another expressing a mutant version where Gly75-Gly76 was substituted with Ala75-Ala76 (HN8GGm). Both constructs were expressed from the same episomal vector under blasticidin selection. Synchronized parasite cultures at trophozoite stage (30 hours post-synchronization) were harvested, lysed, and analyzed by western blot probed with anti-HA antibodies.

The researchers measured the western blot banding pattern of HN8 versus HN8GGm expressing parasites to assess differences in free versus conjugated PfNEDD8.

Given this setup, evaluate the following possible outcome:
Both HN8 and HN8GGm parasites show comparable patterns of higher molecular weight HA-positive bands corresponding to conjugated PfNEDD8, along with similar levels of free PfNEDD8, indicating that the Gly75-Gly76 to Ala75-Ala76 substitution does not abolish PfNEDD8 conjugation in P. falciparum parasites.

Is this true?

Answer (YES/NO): NO